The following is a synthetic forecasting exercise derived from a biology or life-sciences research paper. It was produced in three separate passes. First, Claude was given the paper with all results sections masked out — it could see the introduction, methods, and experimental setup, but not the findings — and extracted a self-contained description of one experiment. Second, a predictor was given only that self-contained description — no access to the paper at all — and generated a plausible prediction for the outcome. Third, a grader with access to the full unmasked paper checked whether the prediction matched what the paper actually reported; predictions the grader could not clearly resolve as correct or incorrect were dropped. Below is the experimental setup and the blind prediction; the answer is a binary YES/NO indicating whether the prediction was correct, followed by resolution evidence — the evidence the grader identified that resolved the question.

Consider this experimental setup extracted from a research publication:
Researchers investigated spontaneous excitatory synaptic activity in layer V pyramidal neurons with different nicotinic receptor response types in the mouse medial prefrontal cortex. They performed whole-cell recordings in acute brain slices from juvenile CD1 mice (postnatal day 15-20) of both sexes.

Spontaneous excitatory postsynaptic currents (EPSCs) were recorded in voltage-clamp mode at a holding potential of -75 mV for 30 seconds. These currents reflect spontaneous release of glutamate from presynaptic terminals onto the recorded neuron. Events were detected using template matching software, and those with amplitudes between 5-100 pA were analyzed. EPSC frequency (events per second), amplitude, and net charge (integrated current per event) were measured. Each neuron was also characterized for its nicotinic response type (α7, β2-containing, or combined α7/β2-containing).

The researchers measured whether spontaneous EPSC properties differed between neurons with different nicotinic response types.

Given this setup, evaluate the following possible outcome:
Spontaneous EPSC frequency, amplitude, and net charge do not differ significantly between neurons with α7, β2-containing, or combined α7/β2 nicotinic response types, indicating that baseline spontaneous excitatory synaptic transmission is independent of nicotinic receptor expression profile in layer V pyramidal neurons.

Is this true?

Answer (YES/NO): NO